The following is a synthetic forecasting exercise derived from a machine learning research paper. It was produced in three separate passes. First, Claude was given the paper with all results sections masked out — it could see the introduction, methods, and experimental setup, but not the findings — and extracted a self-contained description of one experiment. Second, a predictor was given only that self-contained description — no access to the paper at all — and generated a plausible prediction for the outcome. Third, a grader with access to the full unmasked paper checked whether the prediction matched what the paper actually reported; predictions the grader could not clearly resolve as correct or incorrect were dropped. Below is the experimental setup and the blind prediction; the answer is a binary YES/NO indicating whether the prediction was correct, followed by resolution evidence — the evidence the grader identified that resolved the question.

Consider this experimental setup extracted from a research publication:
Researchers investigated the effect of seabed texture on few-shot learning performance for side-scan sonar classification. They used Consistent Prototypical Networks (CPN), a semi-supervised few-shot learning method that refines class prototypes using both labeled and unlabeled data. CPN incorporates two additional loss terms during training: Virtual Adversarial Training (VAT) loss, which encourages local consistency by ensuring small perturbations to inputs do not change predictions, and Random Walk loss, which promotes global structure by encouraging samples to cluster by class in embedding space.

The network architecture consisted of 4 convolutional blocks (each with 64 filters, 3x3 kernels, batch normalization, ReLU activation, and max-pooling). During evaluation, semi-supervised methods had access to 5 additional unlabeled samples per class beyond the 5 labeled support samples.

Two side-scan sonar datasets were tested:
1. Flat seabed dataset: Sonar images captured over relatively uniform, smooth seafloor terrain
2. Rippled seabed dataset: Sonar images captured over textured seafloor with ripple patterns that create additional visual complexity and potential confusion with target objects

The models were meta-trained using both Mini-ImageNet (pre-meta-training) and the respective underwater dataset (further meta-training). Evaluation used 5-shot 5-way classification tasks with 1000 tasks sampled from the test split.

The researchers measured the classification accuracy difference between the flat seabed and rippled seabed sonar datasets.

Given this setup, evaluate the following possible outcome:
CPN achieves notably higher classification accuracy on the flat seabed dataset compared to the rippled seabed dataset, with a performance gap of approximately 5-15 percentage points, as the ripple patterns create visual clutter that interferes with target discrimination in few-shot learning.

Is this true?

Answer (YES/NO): YES